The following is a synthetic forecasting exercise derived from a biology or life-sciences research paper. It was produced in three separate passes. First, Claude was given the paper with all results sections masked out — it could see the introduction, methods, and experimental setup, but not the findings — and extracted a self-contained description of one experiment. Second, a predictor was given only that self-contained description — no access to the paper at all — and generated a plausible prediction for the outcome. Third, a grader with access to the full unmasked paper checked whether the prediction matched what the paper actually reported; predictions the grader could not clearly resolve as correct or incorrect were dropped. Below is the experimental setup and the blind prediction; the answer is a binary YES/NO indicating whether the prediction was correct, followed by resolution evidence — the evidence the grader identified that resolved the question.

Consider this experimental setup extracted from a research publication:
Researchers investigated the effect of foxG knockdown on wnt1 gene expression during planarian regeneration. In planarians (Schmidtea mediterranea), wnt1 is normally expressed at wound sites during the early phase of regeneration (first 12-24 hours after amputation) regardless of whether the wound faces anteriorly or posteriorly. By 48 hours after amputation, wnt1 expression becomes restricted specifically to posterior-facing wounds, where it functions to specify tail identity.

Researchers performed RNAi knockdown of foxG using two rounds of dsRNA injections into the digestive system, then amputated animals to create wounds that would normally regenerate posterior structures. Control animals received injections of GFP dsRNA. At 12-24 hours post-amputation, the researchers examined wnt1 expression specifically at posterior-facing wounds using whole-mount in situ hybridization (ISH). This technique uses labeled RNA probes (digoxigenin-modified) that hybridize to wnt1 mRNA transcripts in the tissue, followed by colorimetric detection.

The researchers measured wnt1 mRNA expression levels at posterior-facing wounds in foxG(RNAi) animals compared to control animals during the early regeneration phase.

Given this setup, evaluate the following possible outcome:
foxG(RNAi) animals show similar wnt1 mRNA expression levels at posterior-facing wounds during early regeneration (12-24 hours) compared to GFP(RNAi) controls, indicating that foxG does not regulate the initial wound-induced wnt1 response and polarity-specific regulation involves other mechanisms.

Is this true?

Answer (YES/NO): NO